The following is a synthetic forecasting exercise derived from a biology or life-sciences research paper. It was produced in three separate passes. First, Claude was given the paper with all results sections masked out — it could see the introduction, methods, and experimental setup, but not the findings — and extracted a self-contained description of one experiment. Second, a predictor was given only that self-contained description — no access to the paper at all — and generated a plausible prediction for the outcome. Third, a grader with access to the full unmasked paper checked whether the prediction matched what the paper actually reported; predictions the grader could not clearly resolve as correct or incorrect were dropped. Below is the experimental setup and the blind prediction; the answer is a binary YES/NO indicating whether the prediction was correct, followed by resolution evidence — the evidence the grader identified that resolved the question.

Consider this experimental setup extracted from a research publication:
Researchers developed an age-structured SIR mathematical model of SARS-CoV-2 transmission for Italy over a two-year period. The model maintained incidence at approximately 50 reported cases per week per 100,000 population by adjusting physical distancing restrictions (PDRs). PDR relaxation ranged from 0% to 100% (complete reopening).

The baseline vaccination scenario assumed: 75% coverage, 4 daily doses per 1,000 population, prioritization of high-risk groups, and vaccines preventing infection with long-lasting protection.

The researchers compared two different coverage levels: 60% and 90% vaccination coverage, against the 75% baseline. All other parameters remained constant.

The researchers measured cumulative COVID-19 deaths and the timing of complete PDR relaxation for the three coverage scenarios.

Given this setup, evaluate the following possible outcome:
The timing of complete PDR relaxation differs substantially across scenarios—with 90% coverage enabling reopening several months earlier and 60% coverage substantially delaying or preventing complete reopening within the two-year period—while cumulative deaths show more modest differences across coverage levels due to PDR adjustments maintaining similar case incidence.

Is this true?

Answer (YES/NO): NO